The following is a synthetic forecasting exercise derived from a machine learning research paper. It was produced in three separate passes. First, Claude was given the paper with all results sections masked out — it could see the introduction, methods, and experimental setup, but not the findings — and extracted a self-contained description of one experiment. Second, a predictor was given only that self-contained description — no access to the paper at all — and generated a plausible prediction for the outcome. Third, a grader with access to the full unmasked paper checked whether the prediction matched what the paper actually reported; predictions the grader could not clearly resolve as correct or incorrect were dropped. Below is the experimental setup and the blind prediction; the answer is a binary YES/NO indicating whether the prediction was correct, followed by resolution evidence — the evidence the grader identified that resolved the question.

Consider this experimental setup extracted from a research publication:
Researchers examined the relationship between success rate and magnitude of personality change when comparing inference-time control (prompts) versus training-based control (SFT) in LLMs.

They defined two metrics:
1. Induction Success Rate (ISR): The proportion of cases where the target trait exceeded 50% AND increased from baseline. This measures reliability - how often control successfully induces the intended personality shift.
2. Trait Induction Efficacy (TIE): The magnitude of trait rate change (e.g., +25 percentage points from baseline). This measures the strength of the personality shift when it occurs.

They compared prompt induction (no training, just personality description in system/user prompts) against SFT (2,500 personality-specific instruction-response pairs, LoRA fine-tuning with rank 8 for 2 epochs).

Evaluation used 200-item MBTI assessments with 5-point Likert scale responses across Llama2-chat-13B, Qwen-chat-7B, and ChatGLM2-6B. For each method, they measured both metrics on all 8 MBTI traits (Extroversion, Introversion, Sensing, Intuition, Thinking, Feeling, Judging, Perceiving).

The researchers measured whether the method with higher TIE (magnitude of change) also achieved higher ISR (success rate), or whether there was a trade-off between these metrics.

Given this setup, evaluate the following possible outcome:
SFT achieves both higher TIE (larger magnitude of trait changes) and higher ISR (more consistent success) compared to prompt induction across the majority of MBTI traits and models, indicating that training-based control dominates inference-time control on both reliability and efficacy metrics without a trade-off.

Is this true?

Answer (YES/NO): NO